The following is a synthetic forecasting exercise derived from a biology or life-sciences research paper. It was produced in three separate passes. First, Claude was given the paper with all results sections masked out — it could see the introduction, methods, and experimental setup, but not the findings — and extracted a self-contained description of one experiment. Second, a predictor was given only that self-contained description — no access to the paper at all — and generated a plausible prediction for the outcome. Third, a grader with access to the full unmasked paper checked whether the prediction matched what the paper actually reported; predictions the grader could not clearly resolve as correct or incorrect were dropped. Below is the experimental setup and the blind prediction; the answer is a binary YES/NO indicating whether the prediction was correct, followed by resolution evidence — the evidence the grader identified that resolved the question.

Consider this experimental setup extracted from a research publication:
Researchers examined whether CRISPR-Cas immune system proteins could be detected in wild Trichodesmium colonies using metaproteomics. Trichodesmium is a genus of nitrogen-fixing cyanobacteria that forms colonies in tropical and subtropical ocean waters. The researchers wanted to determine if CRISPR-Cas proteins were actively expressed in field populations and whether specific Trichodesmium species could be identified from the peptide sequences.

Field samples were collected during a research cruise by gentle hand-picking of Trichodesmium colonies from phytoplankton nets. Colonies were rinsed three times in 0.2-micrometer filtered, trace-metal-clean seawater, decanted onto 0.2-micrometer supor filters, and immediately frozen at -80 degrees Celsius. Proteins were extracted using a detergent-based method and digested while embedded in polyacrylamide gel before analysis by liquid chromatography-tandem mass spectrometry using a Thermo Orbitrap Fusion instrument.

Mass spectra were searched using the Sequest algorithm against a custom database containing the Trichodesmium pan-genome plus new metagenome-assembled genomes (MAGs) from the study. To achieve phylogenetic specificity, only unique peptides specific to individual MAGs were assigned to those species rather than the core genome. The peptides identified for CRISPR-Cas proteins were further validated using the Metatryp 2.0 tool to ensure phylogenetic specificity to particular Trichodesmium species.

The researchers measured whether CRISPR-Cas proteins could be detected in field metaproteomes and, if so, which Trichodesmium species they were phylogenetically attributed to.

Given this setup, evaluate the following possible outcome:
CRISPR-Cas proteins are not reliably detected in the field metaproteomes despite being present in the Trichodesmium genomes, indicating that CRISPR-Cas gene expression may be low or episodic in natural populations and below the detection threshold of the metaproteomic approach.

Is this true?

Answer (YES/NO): NO